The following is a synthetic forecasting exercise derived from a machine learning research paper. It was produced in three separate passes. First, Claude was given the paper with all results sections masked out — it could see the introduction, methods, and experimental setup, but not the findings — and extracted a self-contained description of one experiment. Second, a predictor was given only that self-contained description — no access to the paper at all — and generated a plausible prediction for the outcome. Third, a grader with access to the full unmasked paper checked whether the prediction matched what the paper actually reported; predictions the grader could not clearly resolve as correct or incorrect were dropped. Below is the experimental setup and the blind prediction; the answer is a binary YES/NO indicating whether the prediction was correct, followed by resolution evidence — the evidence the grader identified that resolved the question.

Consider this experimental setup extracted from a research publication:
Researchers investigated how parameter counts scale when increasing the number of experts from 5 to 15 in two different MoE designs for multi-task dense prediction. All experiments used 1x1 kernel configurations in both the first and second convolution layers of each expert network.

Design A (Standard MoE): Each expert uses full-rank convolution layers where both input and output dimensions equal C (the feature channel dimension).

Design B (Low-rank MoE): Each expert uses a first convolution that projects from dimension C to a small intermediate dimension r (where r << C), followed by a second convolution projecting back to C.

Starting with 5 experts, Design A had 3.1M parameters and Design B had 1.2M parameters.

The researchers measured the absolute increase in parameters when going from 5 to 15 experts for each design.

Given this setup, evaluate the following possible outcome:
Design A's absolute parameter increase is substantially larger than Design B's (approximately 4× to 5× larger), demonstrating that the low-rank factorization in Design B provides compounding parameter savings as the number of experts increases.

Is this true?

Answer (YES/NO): YES